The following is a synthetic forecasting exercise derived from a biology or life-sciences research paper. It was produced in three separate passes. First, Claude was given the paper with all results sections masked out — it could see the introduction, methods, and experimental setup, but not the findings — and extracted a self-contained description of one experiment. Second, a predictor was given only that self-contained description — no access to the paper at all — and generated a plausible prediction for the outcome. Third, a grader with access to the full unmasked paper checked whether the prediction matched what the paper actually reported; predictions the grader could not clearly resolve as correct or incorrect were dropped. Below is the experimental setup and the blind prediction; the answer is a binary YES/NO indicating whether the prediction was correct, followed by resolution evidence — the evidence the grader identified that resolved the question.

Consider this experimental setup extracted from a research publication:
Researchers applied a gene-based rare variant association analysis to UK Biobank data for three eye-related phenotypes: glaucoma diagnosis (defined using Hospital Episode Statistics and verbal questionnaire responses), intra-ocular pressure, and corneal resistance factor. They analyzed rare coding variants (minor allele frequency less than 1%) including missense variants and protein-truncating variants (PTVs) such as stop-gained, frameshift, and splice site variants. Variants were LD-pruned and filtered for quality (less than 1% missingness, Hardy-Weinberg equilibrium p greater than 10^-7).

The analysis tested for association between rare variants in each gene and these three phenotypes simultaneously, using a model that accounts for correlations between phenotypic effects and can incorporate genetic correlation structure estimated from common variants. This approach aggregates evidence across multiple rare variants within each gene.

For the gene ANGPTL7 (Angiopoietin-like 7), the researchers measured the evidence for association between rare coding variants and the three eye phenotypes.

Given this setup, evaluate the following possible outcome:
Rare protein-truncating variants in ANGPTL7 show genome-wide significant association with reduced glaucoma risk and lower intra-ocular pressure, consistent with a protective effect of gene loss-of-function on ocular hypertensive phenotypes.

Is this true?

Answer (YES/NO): NO